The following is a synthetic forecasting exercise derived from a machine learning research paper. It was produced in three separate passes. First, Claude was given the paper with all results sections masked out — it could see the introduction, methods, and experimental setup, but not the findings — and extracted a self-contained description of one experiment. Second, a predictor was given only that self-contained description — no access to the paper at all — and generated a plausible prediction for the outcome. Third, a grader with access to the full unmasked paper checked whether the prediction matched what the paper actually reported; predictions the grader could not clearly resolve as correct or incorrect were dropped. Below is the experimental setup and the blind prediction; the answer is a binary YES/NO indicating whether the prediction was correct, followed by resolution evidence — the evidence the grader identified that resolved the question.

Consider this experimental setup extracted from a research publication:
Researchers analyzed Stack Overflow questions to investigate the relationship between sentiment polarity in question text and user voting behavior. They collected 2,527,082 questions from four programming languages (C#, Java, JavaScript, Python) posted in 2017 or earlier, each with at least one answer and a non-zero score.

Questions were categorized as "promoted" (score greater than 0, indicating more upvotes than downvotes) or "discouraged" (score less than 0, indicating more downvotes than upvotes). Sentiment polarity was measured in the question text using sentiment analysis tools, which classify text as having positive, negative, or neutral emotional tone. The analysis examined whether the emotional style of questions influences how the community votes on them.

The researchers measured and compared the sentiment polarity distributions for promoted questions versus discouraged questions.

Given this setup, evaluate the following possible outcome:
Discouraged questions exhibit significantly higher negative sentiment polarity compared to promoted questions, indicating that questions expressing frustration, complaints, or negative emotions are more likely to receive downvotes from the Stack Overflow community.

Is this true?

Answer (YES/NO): NO